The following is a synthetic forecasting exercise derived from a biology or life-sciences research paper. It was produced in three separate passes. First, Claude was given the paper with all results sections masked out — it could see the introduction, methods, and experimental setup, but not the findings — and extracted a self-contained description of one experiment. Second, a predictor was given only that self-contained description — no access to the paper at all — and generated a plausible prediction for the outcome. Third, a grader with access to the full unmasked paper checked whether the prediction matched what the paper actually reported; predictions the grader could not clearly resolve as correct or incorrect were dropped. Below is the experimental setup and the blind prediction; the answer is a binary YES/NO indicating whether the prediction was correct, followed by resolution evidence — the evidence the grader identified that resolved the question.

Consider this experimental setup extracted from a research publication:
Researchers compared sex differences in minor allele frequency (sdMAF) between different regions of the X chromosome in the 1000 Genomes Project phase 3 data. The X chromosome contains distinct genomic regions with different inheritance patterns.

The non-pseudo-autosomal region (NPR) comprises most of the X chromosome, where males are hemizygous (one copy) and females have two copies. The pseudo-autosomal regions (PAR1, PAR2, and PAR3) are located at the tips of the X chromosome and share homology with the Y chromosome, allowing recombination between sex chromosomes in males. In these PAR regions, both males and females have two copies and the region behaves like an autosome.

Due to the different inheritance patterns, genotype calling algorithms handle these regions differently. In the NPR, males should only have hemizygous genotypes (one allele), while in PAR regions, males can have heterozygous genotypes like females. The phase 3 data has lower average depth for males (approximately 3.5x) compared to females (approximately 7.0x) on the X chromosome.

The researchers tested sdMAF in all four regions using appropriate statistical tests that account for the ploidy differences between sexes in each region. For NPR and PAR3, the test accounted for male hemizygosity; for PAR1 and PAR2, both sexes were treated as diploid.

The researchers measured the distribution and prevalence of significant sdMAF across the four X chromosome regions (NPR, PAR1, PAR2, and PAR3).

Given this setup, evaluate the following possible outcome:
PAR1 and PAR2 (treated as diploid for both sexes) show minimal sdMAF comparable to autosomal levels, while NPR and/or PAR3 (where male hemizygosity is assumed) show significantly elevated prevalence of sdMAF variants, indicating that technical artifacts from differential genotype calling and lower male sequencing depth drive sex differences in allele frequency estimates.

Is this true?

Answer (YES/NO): NO